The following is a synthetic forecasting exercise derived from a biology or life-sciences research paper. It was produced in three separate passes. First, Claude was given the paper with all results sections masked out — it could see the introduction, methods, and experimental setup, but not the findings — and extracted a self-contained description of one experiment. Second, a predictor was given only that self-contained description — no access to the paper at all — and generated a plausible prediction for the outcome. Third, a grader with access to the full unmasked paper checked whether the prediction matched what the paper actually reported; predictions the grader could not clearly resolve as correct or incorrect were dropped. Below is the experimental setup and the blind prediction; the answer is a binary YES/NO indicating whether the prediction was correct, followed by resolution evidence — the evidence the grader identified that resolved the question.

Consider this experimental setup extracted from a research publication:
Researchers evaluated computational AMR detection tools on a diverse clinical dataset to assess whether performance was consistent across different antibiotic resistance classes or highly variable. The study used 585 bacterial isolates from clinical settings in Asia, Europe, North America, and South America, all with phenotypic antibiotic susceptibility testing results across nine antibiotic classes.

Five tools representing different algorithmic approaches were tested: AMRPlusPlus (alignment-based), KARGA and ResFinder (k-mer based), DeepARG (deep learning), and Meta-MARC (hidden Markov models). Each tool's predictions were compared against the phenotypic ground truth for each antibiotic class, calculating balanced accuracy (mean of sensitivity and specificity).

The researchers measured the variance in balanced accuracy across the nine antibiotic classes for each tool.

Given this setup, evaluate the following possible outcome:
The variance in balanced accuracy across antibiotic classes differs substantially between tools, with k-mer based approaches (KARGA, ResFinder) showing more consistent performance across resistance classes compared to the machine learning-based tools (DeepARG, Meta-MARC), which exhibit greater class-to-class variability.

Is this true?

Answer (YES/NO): NO